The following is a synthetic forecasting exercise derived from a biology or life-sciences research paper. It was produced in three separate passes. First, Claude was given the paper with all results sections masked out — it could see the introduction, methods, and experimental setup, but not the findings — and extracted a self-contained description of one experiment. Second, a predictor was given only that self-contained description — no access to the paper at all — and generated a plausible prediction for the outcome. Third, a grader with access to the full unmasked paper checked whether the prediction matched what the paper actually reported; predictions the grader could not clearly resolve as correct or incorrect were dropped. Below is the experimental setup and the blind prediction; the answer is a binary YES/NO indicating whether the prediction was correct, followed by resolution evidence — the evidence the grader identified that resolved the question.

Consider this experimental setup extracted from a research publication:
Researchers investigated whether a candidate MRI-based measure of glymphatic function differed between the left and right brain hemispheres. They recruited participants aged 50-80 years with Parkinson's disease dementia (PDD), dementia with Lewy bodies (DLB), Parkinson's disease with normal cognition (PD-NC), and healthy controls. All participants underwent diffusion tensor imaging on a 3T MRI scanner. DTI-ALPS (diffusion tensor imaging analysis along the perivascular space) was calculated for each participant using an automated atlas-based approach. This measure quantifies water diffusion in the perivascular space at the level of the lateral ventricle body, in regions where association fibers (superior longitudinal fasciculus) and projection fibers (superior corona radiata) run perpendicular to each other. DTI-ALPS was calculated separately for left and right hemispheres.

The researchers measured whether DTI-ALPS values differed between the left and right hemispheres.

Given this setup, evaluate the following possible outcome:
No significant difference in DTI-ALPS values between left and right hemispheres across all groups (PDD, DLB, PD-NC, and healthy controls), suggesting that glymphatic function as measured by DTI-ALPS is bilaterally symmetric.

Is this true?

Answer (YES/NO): YES